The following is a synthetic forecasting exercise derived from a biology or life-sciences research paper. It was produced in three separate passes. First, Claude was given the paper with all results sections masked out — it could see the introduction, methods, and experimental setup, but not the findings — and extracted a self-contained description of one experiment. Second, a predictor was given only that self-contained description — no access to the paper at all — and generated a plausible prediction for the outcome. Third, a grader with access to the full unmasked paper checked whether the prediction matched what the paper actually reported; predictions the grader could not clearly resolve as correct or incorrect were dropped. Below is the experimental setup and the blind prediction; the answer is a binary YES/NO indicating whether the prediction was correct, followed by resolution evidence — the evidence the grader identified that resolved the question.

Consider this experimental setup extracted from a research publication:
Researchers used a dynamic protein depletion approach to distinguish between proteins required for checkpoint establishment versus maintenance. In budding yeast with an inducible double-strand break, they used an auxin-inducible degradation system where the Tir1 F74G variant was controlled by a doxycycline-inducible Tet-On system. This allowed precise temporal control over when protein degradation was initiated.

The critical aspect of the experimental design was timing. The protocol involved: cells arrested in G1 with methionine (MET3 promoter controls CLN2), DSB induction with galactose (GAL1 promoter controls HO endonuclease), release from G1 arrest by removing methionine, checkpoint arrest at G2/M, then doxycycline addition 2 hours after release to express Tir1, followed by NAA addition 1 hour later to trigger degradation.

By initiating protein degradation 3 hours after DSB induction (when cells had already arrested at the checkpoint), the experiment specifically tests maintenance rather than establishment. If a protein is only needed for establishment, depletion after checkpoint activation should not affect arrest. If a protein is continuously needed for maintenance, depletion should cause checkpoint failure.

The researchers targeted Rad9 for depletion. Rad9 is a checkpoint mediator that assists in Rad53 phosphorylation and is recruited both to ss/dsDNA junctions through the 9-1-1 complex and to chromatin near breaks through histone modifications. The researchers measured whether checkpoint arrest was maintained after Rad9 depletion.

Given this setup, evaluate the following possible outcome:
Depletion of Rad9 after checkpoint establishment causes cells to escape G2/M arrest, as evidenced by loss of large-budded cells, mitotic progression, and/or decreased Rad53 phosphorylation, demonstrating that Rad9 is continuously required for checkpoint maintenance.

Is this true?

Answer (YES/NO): YES